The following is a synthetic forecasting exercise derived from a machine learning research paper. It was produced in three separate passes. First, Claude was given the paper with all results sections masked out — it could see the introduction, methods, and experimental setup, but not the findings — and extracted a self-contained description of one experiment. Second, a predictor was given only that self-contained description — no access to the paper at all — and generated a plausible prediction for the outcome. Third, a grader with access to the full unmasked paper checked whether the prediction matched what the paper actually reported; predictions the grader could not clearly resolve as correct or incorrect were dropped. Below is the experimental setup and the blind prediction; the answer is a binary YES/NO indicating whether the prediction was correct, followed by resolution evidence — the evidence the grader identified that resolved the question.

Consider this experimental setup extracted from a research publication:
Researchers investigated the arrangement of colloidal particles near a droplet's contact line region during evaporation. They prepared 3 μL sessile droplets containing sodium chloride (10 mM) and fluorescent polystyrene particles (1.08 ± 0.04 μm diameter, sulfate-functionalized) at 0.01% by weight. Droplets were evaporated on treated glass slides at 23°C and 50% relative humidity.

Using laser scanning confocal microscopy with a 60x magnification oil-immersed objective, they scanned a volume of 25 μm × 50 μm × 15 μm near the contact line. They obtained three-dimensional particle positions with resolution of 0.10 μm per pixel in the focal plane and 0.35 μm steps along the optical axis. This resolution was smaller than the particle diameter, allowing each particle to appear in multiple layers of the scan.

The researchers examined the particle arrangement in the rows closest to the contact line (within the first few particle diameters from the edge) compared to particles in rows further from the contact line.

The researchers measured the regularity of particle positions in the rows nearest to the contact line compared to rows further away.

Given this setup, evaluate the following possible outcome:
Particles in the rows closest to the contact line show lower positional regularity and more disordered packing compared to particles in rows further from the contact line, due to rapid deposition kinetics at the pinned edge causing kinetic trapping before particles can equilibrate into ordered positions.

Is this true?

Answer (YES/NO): NO